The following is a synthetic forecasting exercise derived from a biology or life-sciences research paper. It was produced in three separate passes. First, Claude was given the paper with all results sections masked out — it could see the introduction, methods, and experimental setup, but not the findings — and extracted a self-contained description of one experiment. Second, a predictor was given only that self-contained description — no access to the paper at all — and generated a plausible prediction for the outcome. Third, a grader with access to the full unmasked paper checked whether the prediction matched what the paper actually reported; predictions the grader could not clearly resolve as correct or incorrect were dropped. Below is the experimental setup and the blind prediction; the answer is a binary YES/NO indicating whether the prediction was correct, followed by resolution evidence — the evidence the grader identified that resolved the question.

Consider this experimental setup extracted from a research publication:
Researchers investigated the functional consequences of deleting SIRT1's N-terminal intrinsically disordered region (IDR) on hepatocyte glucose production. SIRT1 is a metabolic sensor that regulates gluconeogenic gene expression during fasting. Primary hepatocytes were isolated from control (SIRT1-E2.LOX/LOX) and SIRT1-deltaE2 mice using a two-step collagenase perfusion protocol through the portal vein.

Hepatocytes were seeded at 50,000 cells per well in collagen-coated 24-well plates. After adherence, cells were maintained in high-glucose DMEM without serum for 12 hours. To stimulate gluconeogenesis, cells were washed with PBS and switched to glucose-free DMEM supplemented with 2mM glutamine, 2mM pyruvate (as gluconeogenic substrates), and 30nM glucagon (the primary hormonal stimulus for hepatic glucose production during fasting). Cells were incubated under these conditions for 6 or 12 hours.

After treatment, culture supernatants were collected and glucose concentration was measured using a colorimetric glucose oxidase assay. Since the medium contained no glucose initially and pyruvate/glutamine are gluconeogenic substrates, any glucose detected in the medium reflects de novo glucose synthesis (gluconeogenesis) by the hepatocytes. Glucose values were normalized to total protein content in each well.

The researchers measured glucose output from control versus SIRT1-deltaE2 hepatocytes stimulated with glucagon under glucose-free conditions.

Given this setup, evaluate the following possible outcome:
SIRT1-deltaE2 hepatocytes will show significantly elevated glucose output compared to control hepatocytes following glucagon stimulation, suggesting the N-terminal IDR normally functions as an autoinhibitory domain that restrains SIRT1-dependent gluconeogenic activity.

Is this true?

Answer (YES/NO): YES